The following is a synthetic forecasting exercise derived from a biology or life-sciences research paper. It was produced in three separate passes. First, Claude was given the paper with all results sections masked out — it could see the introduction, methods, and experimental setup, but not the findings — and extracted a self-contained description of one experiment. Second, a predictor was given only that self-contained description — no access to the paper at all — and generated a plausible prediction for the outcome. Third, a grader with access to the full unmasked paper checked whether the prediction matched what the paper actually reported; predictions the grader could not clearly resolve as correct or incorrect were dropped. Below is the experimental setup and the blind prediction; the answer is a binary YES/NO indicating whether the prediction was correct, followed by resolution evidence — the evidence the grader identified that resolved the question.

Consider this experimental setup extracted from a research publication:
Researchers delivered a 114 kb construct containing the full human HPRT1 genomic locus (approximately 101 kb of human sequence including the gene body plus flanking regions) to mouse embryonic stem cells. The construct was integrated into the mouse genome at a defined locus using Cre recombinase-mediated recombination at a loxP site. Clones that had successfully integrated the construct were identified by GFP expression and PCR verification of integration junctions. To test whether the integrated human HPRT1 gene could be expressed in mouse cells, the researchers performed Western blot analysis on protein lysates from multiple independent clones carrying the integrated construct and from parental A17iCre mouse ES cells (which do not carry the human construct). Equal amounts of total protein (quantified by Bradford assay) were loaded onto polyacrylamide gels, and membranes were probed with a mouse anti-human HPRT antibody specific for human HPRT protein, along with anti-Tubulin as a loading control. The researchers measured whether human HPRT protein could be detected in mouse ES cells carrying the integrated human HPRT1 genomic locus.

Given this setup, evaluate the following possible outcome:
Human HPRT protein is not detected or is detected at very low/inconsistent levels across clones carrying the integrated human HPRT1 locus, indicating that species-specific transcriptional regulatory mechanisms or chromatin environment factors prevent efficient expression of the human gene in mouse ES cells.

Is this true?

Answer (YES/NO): NO